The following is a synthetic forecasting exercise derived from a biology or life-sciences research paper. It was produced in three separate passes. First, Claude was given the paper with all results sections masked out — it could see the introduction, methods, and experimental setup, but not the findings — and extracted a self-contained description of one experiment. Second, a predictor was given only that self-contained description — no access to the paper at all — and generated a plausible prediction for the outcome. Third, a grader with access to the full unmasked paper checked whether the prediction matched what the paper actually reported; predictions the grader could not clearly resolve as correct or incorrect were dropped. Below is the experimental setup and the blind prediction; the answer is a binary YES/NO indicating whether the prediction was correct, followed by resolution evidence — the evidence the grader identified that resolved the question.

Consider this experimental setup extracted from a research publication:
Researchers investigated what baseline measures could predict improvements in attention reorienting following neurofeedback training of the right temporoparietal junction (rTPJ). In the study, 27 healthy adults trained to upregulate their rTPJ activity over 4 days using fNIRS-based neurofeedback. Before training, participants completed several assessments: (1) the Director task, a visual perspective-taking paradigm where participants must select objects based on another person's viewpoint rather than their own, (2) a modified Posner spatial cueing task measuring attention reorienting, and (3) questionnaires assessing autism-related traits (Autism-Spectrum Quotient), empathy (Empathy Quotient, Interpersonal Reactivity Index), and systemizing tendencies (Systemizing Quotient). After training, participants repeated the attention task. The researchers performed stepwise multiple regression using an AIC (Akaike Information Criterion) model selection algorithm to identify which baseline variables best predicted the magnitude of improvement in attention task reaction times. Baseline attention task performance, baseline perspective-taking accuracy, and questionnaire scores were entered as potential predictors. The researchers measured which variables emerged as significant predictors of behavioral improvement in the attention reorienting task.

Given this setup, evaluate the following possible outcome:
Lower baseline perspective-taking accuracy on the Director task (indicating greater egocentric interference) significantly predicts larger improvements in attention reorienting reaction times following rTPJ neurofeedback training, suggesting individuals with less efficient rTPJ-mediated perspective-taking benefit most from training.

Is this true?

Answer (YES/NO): NO